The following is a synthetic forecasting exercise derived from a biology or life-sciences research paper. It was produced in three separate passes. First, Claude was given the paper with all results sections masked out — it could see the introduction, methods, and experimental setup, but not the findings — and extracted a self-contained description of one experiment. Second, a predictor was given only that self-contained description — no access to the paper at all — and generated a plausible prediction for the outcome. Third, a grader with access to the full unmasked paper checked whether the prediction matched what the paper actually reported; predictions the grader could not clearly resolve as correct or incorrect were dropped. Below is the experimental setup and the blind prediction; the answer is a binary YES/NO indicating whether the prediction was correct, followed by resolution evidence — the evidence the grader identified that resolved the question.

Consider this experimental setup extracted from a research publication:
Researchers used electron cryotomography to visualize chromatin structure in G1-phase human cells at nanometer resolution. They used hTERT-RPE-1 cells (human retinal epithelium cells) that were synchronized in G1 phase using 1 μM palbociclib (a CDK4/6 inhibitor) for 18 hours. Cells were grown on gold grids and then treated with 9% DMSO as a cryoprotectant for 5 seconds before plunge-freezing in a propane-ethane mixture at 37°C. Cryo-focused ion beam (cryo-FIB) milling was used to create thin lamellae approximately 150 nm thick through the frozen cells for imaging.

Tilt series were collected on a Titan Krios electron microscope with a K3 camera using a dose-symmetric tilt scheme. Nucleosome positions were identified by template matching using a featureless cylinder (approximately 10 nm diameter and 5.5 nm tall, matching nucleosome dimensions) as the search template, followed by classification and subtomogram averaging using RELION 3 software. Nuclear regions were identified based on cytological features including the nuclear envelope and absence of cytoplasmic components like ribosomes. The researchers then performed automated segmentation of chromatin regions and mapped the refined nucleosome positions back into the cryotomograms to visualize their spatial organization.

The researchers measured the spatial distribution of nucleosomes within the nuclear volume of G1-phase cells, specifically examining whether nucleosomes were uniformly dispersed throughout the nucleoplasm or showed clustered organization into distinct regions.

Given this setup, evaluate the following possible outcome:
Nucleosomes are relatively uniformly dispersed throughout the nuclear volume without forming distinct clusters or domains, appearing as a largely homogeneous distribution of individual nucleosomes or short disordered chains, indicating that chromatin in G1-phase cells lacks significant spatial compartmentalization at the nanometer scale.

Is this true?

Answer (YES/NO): NO